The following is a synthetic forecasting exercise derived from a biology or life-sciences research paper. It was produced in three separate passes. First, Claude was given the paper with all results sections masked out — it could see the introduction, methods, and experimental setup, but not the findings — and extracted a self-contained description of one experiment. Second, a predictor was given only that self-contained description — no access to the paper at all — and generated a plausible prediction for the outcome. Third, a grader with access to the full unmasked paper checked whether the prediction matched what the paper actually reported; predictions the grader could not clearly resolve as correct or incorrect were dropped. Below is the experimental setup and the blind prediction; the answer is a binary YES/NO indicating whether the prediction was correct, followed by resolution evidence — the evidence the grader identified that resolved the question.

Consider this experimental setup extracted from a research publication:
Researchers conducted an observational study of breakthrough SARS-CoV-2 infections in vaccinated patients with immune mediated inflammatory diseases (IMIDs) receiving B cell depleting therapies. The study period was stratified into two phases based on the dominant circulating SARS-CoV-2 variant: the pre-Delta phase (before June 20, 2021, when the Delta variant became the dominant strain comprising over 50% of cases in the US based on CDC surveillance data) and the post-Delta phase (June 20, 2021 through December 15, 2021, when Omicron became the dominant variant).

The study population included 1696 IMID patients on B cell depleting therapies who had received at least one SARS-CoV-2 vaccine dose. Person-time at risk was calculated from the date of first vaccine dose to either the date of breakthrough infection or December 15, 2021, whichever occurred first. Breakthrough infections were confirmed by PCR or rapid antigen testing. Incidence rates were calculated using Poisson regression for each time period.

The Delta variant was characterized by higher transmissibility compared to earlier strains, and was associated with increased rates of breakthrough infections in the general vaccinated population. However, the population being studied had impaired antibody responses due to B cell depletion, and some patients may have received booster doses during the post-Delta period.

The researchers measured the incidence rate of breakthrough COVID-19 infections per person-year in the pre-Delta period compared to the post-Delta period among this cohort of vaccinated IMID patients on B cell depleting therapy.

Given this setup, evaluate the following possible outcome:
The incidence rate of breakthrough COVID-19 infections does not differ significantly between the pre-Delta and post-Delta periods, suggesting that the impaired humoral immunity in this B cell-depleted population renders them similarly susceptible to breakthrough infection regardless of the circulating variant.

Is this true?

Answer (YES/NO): NO